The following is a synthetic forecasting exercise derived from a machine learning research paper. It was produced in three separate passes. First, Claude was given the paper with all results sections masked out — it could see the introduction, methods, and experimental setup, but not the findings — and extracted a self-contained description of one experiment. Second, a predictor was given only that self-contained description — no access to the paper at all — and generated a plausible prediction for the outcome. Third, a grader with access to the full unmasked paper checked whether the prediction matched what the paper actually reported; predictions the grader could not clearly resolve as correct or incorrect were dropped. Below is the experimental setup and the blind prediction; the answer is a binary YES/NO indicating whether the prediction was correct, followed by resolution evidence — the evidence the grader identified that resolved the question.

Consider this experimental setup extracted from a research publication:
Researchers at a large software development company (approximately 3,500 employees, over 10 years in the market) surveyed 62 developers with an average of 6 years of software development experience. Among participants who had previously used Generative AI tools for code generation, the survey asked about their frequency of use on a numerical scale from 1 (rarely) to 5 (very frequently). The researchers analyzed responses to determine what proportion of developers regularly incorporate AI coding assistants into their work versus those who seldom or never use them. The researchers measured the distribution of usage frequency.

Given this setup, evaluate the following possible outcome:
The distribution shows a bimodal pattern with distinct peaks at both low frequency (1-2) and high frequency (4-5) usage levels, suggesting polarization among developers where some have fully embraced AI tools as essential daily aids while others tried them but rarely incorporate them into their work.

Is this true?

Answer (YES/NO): NO